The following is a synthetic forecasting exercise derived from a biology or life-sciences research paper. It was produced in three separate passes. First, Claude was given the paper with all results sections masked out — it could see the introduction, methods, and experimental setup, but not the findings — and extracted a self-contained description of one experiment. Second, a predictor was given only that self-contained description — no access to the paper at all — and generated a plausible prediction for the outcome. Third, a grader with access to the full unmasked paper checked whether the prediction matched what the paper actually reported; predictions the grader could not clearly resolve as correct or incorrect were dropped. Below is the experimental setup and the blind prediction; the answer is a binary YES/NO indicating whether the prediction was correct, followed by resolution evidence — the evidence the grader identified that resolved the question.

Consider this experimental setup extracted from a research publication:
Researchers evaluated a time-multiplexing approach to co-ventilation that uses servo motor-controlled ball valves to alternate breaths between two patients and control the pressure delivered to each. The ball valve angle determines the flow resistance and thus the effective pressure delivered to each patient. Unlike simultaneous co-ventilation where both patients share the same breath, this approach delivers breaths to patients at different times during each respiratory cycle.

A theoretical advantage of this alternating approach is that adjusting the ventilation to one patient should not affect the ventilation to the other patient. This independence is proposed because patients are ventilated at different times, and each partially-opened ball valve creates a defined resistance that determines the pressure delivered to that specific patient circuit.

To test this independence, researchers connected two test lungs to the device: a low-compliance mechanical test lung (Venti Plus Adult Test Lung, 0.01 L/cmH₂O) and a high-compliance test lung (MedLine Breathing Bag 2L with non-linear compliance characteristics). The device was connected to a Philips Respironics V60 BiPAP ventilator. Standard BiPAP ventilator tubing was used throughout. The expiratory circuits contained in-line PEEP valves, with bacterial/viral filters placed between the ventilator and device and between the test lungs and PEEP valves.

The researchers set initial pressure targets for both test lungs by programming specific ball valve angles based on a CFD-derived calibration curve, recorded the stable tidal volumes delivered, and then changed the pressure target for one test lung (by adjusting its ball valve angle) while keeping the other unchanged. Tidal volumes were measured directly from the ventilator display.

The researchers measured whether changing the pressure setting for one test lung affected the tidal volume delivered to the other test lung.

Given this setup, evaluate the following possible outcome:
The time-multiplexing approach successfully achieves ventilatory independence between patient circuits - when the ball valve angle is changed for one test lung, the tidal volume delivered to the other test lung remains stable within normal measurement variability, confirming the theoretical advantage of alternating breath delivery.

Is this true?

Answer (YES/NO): YES